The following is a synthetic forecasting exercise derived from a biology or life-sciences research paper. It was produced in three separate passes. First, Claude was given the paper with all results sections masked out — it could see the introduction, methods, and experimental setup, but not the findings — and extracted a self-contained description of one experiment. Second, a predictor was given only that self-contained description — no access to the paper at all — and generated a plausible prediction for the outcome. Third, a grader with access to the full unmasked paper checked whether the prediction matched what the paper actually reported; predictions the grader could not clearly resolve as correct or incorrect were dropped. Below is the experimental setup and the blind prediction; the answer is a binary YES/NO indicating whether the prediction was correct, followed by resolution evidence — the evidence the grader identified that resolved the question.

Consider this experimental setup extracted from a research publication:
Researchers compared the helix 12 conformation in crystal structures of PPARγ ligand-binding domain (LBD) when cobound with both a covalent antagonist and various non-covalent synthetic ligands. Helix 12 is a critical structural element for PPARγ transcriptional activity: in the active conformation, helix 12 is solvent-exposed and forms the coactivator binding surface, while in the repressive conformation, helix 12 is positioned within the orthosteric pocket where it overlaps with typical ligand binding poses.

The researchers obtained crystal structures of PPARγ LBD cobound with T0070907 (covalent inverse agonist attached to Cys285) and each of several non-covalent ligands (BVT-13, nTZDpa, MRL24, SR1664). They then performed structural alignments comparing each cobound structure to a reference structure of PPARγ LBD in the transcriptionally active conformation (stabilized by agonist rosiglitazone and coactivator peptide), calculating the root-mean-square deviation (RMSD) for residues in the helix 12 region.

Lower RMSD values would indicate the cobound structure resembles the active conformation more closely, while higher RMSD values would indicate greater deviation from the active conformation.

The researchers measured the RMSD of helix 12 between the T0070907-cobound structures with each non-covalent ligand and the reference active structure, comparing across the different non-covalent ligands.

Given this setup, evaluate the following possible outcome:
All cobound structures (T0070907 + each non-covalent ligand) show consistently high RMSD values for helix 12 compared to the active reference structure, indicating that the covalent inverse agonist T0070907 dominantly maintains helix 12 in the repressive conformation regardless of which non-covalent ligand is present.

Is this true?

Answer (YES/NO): NO